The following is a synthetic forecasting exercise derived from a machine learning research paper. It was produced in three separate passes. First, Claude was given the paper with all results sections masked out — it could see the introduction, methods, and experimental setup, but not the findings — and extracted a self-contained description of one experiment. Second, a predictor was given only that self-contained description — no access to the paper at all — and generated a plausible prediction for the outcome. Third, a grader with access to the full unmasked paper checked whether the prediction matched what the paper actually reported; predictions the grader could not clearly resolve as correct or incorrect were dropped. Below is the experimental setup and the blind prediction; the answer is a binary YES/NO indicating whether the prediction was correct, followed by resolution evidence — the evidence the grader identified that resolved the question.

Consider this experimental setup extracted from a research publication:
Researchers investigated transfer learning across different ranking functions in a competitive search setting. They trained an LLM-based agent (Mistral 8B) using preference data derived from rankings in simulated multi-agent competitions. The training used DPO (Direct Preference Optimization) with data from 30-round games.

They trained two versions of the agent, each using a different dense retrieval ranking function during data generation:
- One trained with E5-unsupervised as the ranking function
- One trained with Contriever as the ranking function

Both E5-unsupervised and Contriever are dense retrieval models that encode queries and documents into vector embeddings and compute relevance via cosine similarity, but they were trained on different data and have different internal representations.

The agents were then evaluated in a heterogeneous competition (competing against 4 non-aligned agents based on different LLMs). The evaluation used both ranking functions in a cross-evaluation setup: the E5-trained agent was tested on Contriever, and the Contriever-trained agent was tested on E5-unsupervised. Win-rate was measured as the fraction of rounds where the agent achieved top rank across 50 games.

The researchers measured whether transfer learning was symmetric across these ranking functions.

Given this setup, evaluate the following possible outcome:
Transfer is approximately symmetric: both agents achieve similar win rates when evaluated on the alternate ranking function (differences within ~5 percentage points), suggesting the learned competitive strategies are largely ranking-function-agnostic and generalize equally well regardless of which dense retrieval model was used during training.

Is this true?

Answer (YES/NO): NO